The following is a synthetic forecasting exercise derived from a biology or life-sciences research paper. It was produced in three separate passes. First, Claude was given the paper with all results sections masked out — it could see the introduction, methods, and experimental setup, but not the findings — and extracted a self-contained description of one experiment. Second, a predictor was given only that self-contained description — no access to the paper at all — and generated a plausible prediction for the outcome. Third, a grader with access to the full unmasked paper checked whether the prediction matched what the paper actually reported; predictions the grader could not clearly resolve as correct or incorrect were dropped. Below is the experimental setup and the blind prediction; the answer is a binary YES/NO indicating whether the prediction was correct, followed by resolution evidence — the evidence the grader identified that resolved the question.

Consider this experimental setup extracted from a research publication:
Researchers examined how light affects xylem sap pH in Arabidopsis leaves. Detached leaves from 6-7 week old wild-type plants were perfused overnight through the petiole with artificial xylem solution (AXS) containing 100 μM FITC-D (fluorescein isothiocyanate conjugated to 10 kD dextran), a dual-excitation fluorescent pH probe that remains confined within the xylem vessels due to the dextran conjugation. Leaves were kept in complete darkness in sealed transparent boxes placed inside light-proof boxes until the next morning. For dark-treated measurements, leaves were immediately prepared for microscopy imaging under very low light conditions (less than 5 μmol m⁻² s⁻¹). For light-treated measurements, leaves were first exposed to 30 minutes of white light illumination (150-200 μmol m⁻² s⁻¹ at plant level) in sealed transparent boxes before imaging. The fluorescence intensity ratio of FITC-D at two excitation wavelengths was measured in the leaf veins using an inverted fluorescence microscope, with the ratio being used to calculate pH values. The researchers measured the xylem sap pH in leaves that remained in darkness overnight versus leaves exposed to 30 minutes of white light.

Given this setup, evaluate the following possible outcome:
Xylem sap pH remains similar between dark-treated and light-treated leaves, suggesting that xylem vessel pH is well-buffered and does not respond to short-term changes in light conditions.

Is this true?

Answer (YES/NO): NO